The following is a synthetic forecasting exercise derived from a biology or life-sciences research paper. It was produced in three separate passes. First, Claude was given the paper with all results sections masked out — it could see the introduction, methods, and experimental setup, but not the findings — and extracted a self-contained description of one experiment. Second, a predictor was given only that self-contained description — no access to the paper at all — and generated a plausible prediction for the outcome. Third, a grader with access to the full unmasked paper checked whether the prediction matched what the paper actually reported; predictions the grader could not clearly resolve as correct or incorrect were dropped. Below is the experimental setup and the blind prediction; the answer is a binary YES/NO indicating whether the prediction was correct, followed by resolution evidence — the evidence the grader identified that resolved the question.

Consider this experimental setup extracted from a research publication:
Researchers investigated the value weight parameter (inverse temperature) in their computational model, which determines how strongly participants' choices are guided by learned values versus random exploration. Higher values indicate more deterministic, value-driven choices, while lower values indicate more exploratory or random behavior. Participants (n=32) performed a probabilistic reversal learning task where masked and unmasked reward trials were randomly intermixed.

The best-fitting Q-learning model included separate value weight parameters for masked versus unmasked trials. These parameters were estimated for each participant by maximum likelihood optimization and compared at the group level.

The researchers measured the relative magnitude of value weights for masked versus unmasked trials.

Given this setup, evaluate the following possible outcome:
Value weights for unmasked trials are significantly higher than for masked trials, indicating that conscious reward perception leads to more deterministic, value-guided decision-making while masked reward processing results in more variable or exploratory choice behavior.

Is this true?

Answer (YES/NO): YES